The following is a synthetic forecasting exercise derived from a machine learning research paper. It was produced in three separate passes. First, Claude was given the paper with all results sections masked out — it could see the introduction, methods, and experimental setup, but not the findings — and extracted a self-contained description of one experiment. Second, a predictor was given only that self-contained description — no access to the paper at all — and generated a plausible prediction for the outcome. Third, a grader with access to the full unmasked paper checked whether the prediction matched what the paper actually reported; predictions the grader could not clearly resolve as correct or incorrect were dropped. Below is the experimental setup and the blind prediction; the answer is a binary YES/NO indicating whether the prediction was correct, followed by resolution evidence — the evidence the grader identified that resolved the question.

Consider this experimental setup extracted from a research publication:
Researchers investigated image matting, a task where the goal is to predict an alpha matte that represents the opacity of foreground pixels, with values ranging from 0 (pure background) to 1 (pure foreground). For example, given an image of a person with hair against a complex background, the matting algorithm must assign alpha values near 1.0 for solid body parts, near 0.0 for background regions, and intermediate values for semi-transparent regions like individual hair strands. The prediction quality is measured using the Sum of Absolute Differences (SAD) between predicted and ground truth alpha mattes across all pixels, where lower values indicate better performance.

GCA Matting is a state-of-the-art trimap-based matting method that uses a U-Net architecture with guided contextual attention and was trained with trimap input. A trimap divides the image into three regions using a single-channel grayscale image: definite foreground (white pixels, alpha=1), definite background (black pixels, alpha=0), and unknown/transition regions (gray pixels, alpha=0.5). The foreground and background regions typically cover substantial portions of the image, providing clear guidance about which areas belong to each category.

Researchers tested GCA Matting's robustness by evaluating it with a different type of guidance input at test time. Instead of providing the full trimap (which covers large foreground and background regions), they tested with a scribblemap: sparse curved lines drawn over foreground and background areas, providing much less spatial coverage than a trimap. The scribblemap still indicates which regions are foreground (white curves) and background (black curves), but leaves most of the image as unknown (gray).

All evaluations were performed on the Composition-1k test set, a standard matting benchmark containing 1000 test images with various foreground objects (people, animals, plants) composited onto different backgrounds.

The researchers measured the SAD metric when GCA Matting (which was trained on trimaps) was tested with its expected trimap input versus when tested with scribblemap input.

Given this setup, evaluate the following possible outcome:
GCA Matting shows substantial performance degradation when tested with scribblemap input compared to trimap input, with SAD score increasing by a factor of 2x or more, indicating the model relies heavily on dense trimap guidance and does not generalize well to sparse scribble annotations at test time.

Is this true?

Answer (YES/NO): NO